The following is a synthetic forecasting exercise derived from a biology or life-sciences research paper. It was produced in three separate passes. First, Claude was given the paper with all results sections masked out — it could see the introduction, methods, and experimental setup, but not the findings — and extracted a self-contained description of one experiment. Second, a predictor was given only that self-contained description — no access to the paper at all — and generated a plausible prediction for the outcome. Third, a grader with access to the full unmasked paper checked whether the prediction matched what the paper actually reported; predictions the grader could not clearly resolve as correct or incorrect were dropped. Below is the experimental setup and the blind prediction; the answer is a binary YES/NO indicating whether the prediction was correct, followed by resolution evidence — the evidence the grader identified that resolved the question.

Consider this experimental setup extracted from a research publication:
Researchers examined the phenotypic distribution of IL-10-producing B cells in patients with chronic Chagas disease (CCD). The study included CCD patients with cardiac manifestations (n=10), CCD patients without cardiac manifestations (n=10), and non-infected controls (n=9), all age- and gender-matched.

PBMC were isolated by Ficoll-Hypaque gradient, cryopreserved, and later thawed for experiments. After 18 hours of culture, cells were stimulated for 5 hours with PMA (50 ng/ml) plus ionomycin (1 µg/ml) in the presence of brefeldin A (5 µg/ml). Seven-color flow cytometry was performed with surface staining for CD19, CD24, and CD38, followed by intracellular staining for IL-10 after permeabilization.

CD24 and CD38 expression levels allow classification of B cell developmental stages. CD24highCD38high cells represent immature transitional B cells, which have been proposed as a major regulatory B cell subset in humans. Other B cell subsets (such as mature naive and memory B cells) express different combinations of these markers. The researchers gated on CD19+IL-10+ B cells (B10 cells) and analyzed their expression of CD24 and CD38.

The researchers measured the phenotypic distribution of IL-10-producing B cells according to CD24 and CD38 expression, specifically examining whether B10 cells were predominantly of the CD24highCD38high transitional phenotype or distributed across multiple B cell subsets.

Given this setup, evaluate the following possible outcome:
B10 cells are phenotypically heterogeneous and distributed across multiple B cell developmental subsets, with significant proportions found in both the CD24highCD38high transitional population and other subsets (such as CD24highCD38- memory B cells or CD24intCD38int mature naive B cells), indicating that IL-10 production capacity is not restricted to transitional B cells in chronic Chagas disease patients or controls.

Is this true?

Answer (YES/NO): NO